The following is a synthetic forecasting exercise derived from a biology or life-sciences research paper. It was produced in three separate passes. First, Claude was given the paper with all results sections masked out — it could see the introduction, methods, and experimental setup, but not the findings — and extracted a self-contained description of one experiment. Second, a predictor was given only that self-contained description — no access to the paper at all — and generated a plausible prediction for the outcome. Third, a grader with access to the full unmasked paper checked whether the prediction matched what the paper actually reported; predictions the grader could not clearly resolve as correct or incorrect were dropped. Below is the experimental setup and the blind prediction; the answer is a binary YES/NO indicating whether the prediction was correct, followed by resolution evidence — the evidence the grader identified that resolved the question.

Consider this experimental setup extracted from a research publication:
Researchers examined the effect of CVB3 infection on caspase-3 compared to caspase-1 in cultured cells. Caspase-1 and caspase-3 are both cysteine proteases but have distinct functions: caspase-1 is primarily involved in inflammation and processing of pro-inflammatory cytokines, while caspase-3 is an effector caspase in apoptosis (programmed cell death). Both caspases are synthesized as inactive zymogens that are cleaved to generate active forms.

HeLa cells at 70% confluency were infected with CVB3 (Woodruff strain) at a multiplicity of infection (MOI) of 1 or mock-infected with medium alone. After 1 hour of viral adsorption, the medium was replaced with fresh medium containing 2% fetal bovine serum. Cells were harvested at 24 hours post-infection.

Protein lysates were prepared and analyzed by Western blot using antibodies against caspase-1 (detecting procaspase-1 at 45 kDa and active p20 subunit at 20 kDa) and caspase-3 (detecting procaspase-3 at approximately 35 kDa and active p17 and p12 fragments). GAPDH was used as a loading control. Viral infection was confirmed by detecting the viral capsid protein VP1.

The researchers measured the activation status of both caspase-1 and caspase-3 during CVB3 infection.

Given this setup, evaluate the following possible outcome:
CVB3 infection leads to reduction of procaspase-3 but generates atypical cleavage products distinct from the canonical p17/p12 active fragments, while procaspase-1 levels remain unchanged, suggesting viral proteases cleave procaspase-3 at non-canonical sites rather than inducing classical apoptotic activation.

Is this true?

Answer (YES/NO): NO